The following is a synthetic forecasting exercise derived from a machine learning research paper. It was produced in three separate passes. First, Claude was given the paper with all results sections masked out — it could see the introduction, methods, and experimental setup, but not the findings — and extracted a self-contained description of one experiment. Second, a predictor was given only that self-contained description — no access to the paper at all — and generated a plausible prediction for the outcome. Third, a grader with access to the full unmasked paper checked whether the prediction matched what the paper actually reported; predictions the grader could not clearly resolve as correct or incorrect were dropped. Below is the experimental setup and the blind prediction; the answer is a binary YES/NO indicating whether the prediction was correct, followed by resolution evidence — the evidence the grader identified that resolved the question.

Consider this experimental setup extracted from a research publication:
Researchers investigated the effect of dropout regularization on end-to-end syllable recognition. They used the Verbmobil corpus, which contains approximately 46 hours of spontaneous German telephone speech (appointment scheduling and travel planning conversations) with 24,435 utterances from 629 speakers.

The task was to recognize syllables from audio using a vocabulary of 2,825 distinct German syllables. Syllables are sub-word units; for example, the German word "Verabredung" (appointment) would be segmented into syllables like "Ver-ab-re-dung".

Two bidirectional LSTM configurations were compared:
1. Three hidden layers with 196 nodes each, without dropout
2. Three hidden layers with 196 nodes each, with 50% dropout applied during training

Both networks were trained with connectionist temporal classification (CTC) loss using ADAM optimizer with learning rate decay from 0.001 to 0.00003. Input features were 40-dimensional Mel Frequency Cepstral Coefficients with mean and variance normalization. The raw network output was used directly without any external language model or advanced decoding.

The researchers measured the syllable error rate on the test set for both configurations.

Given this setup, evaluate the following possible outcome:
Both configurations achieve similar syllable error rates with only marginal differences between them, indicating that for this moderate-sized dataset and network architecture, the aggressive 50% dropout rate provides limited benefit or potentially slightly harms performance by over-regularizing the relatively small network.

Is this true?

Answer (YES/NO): NO